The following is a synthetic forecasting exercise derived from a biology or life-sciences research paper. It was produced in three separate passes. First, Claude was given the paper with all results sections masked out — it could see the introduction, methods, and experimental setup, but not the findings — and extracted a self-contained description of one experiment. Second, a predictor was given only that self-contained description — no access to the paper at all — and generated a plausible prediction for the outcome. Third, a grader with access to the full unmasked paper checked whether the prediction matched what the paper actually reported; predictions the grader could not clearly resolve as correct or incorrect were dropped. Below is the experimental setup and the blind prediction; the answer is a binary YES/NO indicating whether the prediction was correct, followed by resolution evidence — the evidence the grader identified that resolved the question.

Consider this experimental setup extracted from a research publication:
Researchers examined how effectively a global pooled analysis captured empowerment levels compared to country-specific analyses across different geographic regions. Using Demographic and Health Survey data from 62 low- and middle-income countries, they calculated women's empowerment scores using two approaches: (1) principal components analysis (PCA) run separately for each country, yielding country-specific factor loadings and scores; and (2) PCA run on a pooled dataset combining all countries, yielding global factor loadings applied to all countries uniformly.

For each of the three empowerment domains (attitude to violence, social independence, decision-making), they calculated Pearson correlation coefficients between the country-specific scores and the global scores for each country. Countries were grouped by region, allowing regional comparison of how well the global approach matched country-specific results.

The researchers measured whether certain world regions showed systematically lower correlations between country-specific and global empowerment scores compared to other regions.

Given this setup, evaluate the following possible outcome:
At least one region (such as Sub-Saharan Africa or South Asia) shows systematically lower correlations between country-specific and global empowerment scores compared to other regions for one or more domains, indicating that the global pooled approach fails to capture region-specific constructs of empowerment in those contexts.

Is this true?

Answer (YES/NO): NO